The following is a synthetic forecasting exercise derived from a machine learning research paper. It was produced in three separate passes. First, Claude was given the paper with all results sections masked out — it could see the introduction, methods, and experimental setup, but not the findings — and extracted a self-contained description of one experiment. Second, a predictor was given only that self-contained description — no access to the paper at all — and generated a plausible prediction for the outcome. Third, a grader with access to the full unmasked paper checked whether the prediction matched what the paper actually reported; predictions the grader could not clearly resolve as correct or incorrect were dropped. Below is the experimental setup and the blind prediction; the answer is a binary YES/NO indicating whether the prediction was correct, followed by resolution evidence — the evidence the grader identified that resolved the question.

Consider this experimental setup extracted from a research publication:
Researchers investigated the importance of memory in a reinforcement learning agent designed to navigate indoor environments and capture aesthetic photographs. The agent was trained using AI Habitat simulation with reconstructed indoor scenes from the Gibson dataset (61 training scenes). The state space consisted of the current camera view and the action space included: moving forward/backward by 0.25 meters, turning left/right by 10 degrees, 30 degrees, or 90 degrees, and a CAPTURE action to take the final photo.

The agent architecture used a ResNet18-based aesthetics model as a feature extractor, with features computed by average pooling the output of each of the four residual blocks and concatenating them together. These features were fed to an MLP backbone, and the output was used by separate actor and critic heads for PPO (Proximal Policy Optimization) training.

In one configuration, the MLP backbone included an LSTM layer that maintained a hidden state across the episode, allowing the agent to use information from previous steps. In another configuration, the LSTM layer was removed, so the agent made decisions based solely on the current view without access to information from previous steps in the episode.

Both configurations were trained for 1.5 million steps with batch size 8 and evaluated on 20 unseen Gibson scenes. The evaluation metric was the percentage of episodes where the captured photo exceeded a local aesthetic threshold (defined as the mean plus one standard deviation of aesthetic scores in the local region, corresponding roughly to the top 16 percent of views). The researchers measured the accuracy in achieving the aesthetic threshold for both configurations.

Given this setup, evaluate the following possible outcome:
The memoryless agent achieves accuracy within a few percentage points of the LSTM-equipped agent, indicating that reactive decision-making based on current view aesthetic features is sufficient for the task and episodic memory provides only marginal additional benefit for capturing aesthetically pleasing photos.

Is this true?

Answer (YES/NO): NO